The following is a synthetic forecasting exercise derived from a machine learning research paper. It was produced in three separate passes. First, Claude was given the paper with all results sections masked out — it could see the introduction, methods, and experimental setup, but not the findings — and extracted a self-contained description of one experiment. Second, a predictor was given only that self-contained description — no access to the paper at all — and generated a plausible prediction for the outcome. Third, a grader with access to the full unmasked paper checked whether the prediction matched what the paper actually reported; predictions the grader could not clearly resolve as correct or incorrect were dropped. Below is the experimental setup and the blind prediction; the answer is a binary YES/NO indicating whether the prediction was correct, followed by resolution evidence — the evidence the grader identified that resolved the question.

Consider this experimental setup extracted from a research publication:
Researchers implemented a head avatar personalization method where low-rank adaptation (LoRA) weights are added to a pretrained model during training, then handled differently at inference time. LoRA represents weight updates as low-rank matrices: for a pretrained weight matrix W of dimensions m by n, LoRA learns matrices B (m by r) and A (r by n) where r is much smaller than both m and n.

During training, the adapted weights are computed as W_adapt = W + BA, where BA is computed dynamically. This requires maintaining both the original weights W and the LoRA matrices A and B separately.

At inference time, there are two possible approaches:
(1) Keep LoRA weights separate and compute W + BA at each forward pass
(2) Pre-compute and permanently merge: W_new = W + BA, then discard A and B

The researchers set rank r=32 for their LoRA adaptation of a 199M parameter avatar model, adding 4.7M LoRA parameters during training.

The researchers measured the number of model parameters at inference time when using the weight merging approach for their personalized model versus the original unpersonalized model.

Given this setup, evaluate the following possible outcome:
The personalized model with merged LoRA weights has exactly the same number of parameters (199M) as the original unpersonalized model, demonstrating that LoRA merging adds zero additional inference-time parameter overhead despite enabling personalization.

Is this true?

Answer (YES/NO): YES